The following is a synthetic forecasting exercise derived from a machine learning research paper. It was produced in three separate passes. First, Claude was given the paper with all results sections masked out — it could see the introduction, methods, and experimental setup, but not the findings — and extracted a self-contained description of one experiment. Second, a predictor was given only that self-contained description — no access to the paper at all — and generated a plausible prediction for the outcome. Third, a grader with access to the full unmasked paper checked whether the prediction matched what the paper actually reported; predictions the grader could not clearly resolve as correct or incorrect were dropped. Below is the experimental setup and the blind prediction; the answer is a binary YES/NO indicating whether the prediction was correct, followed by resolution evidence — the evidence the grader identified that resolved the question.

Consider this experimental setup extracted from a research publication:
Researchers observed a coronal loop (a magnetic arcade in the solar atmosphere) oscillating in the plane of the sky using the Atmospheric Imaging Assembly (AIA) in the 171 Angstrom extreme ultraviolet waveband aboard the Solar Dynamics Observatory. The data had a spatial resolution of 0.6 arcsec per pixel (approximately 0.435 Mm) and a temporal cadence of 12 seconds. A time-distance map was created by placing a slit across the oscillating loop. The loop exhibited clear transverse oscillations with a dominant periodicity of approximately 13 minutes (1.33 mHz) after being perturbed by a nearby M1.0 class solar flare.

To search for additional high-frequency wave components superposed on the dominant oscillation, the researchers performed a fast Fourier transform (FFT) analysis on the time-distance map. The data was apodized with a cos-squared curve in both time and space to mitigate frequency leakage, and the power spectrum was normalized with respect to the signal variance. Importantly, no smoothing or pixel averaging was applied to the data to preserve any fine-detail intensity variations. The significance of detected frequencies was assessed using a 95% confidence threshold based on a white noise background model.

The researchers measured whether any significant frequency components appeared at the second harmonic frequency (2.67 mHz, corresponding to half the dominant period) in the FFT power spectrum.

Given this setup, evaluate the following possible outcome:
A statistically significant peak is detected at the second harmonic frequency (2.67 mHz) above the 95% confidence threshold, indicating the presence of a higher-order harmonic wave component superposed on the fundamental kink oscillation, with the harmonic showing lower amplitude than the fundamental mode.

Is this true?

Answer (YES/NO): NO